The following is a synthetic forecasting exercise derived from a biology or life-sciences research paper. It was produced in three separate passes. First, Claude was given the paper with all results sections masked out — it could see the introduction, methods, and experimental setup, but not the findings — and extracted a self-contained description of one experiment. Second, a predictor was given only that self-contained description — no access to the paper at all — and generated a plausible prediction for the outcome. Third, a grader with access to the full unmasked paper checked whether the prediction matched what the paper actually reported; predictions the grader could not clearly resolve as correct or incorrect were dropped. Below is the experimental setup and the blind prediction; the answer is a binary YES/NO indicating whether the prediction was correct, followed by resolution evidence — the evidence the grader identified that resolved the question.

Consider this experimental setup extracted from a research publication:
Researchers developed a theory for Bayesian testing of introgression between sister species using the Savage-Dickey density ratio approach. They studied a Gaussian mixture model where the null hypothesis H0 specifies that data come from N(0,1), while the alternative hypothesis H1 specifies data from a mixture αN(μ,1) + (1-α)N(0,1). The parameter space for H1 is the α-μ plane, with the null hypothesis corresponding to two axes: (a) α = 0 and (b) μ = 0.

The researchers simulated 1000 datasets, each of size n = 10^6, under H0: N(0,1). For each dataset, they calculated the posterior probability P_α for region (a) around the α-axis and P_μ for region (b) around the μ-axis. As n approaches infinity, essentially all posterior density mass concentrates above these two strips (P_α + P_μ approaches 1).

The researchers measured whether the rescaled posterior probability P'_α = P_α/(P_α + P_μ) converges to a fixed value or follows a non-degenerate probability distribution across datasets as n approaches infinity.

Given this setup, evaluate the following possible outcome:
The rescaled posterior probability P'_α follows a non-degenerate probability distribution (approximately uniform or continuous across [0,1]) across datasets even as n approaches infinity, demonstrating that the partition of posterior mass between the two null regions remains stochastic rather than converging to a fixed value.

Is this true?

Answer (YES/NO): YES